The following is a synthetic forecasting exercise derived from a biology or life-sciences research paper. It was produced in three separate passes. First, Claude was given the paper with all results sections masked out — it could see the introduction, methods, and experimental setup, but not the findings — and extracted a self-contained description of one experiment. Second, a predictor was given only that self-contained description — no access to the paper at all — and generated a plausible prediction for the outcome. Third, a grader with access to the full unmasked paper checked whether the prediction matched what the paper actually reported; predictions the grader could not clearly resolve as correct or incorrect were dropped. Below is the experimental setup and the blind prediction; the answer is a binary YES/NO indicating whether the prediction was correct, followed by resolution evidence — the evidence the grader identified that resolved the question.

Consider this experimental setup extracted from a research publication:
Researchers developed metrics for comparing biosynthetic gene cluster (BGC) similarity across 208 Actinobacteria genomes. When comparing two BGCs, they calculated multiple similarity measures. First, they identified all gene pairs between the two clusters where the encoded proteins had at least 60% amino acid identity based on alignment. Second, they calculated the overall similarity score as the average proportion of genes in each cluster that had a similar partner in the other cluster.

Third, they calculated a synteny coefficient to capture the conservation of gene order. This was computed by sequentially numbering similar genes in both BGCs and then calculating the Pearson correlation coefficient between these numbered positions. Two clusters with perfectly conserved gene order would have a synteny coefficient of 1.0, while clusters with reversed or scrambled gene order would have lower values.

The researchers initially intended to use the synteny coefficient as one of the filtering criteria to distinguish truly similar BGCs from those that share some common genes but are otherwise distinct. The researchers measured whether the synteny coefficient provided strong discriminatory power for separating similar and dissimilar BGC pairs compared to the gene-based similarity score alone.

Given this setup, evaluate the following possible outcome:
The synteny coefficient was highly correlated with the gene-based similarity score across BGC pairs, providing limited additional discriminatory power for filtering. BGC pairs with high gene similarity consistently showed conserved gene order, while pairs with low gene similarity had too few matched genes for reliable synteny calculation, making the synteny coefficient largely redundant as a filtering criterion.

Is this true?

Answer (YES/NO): NO